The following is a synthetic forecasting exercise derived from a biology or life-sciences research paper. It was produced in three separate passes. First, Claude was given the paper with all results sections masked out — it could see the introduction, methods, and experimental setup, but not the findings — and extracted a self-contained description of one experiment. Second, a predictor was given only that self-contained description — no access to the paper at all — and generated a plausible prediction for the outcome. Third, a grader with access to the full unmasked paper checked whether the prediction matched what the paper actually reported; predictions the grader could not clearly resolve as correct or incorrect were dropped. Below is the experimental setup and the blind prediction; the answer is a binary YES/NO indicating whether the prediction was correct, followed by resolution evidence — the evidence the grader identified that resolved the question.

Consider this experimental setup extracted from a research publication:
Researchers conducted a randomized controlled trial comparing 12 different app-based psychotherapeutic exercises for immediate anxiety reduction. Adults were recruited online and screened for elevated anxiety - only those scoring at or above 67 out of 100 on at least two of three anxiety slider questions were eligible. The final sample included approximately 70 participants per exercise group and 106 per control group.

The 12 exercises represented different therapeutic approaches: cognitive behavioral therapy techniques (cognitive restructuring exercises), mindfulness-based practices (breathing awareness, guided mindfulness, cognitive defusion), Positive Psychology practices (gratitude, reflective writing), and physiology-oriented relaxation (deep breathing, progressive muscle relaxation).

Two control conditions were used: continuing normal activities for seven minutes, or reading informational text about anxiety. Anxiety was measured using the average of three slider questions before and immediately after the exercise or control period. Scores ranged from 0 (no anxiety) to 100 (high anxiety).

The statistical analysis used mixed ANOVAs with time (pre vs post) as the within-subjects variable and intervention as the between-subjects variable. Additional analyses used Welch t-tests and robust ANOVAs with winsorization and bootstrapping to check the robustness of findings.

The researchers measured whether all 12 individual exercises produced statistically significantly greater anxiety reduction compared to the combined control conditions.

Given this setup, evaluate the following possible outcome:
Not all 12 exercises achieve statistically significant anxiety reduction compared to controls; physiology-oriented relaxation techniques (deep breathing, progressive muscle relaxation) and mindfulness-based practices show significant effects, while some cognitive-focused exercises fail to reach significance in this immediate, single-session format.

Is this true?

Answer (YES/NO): NO